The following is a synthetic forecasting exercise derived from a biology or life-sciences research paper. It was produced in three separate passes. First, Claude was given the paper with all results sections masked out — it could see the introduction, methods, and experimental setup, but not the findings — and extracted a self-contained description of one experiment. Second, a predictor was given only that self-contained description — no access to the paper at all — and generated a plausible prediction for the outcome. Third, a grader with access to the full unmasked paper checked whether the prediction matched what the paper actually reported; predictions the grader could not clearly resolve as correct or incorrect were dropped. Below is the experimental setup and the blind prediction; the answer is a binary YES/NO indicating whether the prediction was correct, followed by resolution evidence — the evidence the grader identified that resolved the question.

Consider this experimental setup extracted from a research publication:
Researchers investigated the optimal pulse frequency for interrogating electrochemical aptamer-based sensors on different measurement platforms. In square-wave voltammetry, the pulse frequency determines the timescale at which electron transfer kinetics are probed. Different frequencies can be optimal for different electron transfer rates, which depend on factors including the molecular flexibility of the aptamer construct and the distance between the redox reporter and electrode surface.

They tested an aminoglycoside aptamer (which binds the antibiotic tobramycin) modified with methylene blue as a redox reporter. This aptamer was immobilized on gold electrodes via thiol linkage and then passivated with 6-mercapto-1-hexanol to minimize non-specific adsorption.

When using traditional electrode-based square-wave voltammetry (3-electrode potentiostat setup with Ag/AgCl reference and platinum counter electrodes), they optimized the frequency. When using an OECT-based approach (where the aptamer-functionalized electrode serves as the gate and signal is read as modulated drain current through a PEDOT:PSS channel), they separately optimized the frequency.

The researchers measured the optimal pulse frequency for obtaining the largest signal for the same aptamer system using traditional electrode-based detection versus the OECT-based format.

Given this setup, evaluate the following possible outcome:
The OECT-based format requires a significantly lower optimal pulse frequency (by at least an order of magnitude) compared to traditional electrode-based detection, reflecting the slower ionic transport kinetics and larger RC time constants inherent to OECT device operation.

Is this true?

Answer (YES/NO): NO